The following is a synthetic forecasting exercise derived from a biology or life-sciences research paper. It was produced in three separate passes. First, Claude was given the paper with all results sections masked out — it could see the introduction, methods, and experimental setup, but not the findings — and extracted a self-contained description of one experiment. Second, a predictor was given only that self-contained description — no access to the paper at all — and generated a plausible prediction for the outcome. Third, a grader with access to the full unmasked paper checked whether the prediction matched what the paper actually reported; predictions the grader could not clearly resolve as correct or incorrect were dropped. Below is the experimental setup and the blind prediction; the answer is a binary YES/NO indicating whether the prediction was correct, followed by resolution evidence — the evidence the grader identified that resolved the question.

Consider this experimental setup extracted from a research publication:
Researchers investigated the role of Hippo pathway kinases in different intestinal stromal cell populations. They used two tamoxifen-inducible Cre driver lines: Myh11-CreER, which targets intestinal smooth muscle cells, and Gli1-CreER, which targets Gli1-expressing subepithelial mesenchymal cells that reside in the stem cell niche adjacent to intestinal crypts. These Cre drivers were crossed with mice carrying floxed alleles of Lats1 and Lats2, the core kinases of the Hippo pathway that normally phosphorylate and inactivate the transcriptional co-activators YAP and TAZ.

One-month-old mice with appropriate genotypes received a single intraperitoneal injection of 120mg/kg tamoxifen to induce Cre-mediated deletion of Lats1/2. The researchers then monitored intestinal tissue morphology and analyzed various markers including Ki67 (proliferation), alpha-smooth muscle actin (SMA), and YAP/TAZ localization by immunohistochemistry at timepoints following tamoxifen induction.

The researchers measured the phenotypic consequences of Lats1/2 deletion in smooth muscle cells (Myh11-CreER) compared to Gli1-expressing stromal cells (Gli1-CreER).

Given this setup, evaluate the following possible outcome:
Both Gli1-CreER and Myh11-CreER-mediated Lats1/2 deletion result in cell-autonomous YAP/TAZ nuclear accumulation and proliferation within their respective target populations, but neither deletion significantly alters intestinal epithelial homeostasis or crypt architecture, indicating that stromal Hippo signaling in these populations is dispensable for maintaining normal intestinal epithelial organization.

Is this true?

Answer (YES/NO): NO